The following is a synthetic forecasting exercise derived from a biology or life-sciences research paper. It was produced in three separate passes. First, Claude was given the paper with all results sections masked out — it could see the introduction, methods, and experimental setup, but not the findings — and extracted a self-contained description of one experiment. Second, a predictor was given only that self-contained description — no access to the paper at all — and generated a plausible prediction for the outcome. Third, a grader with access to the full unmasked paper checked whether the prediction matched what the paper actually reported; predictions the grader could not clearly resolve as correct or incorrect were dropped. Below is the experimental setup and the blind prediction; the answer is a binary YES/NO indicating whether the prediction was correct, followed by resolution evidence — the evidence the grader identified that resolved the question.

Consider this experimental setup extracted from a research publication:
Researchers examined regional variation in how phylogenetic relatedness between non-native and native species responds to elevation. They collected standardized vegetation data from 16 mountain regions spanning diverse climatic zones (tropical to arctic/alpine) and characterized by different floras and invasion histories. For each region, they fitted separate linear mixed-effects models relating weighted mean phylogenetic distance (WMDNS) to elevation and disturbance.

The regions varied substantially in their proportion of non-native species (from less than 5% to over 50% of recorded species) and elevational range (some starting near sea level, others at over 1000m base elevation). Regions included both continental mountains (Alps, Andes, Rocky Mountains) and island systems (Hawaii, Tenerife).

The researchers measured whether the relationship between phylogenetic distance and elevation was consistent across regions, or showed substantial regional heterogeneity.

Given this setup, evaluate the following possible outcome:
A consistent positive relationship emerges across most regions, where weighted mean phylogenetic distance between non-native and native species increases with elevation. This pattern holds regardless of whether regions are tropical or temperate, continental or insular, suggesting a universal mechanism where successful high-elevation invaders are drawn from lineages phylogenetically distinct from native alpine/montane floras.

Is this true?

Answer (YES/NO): NO